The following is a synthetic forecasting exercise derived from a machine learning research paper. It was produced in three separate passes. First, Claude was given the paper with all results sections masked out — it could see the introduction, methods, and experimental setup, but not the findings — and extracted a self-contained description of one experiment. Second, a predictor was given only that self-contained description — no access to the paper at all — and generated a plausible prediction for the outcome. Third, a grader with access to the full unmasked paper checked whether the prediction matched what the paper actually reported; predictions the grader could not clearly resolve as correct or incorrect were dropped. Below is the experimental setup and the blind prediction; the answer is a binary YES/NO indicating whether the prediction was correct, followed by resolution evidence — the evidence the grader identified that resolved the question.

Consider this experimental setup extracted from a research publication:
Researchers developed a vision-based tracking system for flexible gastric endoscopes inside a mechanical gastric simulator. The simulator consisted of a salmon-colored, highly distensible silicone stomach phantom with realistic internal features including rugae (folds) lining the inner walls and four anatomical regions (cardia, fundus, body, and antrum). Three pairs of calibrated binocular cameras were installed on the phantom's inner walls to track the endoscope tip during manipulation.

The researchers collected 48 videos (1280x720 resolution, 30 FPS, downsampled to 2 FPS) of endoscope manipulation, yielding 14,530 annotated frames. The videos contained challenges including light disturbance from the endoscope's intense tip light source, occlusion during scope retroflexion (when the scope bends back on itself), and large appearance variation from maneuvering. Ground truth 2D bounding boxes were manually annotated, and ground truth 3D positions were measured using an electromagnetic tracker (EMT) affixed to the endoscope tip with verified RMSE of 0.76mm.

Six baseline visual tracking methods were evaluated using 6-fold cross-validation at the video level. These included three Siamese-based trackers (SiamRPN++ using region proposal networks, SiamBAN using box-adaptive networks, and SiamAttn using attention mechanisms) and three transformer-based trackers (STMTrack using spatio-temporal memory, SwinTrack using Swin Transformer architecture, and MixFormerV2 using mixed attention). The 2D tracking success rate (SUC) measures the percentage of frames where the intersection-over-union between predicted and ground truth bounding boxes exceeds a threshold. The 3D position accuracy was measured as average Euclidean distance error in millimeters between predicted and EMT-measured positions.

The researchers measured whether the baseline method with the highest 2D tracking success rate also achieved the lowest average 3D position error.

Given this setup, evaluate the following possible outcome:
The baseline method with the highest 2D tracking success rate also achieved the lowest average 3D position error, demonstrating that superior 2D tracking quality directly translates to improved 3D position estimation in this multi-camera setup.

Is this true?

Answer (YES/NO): NO